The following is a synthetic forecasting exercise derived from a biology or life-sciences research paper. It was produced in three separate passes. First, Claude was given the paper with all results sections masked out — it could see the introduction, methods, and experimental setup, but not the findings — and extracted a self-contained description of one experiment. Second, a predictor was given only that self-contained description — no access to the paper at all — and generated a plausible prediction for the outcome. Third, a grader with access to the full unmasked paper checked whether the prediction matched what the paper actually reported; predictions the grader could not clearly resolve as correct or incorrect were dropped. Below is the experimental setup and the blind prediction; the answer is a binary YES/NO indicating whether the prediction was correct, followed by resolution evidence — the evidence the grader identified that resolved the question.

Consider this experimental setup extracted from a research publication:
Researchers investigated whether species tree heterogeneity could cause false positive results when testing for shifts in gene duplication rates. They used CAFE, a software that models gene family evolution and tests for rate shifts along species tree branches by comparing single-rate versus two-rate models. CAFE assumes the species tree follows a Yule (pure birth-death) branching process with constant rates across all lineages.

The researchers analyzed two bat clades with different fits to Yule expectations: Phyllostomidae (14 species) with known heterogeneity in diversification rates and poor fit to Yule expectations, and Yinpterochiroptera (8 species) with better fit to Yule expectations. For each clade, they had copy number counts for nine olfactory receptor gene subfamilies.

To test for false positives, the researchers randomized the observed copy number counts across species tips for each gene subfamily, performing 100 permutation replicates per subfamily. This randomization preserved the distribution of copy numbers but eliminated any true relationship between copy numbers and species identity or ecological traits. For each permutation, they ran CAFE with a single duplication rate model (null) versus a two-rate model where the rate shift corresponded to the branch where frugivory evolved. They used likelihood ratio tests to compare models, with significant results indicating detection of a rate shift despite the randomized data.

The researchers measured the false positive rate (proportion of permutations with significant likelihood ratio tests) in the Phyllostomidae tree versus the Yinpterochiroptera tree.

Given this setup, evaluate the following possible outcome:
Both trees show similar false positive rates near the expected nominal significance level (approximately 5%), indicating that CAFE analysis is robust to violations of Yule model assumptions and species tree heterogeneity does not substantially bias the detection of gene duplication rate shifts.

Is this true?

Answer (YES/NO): NO